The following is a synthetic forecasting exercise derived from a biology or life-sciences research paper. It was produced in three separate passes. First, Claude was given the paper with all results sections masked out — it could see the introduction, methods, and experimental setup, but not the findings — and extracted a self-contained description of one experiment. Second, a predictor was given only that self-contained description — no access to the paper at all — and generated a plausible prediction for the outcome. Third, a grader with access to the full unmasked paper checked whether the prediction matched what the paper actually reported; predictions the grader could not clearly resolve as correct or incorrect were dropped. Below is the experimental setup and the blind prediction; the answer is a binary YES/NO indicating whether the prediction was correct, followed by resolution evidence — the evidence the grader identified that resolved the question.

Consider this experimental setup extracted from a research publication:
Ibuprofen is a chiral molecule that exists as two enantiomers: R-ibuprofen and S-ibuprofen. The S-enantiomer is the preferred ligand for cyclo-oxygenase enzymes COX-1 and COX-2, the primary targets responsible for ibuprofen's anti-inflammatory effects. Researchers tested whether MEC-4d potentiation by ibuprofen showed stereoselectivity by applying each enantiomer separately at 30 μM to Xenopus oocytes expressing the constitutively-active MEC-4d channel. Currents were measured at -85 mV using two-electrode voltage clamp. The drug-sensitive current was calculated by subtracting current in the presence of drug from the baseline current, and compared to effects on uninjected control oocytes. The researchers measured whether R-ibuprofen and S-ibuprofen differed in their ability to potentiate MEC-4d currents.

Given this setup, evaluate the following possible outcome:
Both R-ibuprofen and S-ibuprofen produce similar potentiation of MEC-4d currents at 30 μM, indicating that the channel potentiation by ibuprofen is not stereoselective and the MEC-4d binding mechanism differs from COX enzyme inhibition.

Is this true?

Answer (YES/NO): YES